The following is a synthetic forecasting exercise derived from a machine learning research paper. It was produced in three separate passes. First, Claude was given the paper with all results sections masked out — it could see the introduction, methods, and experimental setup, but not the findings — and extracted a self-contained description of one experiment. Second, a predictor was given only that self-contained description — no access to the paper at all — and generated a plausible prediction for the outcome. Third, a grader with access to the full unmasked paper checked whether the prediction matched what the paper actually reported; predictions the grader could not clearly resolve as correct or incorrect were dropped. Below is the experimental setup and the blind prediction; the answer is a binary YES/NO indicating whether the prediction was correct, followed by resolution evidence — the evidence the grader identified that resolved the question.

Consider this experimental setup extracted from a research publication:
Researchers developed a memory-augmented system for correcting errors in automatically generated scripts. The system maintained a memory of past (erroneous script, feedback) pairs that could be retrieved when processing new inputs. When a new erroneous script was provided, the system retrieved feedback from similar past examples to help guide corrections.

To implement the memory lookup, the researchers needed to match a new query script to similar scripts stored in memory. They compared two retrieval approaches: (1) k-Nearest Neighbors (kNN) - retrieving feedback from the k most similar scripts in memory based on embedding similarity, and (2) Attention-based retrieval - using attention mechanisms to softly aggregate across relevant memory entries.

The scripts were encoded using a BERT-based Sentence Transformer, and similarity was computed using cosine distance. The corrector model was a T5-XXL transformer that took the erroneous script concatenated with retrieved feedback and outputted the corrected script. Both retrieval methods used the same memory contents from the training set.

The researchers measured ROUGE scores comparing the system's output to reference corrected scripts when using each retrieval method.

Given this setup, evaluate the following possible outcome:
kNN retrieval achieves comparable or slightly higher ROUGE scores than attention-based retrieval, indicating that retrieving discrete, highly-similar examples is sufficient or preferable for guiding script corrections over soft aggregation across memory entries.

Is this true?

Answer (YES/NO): NO